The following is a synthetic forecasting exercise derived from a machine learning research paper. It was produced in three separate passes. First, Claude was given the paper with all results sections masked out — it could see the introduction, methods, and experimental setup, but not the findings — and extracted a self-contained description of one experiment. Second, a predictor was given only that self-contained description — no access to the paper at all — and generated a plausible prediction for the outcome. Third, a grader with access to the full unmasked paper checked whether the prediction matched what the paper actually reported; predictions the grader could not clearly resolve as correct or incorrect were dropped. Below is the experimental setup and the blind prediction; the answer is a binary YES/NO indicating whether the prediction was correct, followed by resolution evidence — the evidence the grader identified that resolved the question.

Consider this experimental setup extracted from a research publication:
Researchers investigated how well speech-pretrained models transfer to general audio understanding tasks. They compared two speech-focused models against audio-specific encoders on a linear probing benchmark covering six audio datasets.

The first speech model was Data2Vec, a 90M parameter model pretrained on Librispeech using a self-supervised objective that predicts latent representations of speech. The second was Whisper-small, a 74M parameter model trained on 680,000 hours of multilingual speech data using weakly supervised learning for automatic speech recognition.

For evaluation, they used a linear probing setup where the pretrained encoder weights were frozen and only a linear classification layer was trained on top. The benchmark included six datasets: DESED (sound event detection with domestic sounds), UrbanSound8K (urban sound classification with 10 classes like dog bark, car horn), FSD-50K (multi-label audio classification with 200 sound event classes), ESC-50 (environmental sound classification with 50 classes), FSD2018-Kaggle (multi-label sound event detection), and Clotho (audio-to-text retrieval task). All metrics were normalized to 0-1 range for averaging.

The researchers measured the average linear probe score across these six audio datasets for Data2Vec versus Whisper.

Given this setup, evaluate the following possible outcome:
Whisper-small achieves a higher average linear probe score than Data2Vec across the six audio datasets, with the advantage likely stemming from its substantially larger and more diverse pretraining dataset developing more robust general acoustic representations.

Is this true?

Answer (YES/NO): YES